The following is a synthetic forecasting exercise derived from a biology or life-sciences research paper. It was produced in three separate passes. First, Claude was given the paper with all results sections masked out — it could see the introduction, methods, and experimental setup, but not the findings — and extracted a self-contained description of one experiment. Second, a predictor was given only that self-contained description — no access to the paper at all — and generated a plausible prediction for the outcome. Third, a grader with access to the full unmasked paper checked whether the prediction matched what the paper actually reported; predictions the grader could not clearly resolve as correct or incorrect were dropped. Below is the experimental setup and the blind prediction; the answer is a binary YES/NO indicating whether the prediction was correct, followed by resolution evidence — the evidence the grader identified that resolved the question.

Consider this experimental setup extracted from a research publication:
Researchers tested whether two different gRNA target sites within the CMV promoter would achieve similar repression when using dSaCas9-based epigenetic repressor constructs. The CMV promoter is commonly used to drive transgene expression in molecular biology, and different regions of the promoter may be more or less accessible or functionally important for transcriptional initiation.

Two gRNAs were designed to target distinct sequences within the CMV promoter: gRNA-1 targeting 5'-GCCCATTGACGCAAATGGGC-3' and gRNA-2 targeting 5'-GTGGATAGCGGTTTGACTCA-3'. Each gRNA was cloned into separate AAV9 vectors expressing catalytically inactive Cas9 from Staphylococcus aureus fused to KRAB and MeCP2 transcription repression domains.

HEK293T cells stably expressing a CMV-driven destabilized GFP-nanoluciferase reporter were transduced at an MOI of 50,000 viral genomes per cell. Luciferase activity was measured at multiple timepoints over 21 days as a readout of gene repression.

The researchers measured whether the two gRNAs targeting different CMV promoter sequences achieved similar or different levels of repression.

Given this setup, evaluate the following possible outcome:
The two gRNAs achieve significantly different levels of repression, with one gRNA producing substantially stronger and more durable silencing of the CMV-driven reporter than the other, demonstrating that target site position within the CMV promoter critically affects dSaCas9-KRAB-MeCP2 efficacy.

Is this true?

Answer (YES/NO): YES